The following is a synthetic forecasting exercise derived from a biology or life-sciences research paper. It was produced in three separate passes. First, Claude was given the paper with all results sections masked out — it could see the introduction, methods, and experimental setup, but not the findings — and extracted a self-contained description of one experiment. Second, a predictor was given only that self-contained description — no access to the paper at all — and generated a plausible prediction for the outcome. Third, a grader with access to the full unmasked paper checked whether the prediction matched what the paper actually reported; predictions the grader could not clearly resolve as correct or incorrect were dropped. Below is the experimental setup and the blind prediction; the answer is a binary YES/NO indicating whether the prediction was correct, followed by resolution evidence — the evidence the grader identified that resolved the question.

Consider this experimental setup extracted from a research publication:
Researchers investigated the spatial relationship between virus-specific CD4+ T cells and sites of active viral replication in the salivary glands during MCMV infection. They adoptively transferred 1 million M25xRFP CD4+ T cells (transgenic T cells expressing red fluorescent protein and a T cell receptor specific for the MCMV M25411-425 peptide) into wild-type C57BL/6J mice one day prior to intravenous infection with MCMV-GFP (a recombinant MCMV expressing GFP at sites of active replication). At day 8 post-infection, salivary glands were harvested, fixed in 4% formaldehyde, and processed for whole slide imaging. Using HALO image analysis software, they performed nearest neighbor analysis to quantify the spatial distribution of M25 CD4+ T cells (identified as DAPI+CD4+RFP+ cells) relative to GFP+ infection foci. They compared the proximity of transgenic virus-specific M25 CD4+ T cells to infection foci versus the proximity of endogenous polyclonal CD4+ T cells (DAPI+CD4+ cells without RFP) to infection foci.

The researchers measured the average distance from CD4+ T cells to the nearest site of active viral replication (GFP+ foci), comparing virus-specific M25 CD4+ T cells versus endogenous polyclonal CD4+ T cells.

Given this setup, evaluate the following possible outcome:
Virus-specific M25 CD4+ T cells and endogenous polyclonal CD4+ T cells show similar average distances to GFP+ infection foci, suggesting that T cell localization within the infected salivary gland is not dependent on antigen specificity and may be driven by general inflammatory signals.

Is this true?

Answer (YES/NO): NO